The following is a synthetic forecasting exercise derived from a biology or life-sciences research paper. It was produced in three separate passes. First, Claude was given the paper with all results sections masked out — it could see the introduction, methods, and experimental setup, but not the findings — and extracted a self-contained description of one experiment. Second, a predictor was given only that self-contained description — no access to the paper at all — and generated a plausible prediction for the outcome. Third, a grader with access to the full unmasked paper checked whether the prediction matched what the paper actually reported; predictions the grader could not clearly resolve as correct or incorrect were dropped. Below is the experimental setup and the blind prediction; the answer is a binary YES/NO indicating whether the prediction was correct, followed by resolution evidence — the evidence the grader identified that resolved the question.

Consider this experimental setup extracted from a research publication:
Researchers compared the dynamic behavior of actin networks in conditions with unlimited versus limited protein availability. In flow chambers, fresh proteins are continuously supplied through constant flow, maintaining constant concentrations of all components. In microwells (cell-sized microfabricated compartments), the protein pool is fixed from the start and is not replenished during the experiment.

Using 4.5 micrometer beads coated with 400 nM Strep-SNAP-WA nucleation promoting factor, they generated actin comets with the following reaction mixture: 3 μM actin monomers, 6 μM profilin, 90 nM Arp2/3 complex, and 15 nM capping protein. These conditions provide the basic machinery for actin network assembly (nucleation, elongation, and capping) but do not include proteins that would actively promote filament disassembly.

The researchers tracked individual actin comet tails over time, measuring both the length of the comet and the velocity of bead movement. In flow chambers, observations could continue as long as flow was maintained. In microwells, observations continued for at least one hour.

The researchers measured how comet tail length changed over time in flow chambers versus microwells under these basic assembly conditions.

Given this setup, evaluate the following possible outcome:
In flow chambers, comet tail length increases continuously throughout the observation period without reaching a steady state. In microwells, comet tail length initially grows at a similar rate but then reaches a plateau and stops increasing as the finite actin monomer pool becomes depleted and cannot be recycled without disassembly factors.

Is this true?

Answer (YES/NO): YES